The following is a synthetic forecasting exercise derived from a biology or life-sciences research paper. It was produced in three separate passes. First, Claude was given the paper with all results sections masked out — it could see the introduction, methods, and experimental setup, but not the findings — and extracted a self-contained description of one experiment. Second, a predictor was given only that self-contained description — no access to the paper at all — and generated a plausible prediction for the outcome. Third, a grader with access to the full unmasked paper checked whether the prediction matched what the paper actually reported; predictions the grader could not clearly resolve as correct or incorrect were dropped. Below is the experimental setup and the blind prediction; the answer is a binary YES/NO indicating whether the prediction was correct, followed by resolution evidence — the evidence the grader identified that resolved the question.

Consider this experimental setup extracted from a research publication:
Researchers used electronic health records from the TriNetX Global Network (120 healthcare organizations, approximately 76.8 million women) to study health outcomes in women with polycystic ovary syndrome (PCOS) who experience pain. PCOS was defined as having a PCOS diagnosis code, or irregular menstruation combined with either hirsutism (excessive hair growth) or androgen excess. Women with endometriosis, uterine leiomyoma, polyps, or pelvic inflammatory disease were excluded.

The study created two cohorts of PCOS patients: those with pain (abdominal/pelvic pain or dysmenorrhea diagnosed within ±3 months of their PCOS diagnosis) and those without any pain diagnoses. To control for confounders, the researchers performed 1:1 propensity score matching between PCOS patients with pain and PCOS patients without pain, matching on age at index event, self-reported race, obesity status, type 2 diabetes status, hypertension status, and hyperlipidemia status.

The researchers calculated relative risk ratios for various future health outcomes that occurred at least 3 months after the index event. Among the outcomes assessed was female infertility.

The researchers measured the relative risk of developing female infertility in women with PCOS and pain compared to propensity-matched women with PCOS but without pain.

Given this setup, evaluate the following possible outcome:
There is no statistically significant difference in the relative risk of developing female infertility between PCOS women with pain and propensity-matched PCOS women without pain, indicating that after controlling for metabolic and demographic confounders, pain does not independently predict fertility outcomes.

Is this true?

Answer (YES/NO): NO